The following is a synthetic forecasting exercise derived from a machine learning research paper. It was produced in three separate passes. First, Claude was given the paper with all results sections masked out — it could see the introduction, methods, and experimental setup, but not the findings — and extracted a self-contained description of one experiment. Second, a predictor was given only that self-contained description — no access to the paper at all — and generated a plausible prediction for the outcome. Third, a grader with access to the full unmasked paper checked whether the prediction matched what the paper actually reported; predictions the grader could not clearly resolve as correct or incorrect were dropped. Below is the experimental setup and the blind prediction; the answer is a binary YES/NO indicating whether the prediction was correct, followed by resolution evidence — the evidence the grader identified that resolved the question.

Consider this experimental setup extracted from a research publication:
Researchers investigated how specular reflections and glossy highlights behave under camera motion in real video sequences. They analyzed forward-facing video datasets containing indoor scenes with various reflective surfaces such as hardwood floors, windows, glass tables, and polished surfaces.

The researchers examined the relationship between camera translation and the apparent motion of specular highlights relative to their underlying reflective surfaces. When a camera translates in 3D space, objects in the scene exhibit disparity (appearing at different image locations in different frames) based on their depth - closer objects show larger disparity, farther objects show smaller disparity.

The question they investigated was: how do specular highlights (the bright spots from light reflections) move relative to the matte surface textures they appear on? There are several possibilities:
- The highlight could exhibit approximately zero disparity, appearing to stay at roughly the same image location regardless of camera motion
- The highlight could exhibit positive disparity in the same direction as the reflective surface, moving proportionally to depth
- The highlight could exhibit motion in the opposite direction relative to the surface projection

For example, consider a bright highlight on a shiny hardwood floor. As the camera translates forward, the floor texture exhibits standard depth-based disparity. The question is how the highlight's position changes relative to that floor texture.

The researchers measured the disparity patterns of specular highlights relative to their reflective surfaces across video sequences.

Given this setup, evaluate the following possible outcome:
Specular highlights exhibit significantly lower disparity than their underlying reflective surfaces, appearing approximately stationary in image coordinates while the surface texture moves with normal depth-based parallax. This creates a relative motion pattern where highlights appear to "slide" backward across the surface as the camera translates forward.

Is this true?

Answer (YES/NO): YES